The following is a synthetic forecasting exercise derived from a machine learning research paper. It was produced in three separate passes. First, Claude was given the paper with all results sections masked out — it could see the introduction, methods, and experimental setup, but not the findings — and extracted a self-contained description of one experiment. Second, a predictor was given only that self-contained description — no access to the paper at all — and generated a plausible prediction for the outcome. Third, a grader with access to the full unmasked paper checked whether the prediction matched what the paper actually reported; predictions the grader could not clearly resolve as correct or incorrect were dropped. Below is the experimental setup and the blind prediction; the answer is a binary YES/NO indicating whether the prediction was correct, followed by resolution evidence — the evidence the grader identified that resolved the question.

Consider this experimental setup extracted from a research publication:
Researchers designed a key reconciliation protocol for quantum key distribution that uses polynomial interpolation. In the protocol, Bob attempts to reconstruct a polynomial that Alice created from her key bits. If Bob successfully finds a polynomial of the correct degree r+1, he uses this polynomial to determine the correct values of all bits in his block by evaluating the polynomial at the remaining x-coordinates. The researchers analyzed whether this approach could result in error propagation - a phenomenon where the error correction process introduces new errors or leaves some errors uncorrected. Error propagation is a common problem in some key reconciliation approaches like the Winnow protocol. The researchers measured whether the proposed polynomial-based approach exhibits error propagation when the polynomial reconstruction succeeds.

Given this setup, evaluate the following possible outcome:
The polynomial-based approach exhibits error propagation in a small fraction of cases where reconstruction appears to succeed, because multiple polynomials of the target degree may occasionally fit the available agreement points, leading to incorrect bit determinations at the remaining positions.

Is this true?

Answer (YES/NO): NO